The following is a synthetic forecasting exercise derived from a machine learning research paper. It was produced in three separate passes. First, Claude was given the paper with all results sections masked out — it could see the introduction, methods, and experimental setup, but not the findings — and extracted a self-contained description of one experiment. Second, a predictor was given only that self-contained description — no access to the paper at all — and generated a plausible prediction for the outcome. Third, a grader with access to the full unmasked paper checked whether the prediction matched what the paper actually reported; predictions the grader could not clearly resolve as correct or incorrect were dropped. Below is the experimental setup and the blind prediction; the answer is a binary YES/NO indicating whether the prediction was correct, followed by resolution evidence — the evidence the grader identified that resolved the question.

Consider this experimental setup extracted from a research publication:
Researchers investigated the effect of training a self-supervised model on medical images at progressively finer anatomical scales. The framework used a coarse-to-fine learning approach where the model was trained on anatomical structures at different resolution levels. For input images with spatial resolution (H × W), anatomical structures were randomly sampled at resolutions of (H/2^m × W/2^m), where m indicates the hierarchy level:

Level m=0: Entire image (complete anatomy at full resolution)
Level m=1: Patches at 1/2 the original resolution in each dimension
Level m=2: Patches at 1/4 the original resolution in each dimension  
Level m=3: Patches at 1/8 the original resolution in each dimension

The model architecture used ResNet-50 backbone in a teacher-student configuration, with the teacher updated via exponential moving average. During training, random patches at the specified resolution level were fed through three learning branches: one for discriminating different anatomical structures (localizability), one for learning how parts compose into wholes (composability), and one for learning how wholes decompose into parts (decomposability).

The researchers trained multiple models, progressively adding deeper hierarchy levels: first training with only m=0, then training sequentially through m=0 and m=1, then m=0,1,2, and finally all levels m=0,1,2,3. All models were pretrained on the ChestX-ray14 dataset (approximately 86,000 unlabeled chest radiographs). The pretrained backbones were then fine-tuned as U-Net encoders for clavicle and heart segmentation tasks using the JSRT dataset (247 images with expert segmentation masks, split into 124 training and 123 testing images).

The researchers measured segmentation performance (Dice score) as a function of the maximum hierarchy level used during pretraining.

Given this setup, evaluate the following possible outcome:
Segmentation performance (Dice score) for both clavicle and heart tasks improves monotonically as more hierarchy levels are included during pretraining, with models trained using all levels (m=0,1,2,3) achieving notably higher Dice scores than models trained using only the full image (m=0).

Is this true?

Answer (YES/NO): NO